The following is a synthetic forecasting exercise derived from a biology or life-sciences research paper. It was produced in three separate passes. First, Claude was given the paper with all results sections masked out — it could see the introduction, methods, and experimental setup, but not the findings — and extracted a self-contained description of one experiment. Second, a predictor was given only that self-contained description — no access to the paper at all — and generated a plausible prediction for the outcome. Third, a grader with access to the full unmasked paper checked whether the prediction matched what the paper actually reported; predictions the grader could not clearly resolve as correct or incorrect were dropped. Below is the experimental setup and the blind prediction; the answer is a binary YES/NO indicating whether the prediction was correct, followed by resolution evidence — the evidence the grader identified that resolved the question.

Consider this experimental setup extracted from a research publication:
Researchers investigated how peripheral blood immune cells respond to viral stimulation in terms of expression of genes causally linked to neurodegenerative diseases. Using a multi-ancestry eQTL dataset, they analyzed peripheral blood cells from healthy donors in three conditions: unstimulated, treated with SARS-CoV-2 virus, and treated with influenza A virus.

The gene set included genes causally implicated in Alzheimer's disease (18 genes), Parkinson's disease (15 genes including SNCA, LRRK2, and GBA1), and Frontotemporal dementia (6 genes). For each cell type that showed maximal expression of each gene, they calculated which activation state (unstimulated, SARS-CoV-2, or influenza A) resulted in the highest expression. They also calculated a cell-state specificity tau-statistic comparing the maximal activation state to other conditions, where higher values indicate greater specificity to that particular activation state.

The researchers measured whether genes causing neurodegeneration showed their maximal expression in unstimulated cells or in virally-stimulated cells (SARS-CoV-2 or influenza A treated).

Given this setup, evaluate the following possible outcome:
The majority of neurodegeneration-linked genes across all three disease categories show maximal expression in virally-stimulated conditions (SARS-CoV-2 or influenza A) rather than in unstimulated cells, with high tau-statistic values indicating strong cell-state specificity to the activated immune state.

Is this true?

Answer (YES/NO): NO